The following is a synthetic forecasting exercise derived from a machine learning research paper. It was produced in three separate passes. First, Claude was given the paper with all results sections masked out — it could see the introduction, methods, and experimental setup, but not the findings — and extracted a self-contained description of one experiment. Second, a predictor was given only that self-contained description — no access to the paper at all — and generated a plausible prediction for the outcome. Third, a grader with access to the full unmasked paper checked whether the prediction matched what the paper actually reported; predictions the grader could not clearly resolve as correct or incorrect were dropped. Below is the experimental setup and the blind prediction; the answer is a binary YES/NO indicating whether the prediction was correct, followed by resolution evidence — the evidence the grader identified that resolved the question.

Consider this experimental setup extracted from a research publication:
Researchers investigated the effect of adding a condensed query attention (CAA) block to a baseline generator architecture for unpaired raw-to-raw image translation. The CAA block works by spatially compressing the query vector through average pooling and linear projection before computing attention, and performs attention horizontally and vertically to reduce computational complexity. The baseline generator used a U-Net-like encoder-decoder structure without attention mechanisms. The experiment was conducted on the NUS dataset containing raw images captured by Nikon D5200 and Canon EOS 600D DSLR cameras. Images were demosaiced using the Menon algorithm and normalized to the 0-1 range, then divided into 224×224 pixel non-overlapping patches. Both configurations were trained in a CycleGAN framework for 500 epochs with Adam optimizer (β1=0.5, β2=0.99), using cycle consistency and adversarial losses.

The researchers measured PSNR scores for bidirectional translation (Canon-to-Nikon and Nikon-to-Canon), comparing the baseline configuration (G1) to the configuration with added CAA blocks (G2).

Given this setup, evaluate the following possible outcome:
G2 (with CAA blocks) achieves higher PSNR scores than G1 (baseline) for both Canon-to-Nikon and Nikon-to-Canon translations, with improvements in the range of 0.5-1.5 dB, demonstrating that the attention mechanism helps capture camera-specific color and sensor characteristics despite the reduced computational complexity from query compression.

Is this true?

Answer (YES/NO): YES